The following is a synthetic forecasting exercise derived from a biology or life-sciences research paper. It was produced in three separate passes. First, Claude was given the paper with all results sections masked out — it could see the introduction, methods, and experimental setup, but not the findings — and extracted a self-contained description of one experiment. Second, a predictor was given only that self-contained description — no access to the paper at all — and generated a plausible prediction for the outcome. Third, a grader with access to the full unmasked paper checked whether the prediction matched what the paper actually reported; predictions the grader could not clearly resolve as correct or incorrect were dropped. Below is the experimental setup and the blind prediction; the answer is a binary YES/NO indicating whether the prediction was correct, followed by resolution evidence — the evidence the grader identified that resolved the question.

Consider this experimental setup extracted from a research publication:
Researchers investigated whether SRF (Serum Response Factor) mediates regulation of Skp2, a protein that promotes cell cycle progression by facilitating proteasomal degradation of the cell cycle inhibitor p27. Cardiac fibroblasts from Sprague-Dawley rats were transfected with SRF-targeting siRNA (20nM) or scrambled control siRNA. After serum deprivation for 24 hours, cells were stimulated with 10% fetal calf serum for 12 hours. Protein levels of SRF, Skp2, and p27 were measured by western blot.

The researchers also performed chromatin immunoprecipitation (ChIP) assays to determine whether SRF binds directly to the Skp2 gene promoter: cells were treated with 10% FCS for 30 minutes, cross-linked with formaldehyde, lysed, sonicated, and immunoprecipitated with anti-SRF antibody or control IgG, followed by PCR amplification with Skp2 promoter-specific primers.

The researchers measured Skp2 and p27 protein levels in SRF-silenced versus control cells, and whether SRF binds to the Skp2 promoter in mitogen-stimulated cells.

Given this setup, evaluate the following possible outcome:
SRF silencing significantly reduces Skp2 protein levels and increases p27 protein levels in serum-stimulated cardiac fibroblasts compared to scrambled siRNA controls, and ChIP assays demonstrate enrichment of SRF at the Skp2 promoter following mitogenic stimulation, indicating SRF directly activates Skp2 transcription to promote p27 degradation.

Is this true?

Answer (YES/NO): YES